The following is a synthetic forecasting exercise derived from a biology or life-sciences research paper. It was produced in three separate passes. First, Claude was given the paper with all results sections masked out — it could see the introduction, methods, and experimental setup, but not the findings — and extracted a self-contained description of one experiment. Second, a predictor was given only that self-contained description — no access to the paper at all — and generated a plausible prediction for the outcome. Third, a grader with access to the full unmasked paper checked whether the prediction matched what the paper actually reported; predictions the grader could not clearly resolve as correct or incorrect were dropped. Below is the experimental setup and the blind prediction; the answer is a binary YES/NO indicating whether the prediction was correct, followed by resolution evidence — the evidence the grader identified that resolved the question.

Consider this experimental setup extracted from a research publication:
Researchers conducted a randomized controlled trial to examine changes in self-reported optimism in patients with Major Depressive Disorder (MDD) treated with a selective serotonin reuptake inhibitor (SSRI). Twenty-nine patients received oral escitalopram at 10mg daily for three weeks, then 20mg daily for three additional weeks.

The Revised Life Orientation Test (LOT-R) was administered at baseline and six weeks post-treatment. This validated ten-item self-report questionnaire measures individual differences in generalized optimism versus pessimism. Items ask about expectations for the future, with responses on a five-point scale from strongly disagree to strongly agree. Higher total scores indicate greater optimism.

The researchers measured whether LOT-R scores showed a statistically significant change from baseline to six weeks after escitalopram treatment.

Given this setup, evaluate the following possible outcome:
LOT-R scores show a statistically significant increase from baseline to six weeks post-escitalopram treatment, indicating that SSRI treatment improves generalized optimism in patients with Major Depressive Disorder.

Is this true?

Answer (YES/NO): NO